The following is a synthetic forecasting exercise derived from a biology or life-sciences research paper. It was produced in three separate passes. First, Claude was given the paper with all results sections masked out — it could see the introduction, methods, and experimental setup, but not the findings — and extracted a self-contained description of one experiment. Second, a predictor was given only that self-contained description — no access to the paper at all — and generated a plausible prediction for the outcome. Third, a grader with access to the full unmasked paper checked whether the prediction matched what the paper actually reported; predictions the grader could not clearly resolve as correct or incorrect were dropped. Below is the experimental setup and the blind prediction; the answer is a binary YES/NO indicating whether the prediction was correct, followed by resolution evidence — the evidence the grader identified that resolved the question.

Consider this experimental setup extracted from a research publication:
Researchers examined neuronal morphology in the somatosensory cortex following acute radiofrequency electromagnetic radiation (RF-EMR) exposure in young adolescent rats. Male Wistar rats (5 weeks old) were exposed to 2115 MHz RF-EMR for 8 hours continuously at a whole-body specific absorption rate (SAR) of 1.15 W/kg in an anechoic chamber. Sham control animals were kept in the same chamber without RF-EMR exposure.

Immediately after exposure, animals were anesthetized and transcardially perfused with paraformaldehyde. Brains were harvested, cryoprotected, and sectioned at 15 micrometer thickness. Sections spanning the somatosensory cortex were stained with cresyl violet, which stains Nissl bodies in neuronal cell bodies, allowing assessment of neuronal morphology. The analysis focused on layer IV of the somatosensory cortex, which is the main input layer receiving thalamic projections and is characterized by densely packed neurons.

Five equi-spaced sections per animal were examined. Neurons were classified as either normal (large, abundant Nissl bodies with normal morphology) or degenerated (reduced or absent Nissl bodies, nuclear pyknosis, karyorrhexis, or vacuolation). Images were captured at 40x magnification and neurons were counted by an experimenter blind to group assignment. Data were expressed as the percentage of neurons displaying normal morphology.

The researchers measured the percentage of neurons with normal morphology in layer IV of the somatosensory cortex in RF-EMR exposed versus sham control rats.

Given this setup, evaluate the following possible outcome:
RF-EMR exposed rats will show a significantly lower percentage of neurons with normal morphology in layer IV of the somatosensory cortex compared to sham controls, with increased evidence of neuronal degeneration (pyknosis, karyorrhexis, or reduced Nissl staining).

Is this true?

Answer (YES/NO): NO